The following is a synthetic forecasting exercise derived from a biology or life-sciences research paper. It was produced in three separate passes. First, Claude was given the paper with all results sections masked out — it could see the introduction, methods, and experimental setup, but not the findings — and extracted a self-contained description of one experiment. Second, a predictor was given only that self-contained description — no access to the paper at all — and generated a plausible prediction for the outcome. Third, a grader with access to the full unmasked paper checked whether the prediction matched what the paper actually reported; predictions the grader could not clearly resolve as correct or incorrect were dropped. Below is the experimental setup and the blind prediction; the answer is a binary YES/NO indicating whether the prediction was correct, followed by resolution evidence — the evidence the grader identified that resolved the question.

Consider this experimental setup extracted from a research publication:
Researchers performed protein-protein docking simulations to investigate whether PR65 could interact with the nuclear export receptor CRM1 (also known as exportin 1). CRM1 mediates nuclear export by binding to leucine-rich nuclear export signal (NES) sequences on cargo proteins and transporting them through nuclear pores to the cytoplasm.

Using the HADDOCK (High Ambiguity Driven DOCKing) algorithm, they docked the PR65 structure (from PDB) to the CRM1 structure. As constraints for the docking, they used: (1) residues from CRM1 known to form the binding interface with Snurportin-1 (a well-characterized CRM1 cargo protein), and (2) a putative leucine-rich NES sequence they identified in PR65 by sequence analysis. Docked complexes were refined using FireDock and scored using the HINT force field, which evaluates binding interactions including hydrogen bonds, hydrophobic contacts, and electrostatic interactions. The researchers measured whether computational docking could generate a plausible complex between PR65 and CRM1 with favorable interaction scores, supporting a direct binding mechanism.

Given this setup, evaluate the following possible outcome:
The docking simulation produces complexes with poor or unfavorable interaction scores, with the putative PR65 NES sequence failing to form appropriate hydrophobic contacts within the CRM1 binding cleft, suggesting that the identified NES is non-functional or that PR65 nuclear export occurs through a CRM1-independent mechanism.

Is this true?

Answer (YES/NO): NO